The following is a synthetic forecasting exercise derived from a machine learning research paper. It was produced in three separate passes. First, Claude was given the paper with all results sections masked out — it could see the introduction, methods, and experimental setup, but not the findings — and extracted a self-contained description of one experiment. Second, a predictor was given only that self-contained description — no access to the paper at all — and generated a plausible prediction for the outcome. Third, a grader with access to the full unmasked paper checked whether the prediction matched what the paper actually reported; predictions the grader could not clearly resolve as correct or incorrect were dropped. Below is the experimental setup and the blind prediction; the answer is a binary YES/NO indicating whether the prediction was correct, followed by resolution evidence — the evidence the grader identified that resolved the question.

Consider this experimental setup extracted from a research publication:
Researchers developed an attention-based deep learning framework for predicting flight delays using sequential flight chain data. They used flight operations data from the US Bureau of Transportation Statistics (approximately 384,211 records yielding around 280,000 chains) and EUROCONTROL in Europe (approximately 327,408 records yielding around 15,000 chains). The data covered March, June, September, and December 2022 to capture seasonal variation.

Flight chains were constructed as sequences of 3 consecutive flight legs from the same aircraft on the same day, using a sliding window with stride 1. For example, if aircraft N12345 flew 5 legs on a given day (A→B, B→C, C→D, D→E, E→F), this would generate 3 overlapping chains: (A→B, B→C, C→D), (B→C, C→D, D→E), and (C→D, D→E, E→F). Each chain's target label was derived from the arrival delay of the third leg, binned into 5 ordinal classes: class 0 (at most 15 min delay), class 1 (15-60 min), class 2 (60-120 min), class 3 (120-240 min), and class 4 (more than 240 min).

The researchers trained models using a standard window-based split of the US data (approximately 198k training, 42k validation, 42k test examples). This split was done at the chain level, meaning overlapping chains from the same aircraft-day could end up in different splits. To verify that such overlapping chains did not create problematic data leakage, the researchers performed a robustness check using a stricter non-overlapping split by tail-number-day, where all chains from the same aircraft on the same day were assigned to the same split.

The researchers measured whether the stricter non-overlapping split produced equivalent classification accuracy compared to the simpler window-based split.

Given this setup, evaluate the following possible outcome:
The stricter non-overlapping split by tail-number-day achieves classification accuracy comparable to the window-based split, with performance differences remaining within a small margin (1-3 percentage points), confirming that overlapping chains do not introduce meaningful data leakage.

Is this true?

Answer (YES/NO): YES